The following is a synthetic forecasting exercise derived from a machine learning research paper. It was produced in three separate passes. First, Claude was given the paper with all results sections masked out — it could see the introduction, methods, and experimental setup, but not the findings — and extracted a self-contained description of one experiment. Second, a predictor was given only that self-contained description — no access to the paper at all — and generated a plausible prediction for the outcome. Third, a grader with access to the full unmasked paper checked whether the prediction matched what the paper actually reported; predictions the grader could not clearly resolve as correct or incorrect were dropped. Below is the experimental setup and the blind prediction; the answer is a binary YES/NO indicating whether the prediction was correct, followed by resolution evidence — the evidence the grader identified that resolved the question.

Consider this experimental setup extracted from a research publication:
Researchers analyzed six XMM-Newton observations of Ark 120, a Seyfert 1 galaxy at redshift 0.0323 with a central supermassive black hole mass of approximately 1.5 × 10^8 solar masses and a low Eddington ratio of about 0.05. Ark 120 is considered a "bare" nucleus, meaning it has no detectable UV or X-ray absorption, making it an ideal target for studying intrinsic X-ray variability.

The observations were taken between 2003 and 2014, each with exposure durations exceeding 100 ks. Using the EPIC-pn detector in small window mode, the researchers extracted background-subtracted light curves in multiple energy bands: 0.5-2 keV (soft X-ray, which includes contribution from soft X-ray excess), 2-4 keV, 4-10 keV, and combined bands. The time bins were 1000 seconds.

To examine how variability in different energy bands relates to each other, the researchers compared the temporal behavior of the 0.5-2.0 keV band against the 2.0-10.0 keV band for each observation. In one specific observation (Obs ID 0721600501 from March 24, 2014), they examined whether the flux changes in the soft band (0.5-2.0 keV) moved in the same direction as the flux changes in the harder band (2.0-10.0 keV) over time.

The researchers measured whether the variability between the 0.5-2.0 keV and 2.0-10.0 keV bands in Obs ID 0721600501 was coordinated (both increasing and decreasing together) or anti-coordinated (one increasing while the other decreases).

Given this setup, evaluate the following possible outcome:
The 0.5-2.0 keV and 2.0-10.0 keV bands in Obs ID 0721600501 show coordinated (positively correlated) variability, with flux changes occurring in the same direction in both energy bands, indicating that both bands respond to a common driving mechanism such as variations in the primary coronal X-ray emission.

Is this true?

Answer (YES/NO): NO